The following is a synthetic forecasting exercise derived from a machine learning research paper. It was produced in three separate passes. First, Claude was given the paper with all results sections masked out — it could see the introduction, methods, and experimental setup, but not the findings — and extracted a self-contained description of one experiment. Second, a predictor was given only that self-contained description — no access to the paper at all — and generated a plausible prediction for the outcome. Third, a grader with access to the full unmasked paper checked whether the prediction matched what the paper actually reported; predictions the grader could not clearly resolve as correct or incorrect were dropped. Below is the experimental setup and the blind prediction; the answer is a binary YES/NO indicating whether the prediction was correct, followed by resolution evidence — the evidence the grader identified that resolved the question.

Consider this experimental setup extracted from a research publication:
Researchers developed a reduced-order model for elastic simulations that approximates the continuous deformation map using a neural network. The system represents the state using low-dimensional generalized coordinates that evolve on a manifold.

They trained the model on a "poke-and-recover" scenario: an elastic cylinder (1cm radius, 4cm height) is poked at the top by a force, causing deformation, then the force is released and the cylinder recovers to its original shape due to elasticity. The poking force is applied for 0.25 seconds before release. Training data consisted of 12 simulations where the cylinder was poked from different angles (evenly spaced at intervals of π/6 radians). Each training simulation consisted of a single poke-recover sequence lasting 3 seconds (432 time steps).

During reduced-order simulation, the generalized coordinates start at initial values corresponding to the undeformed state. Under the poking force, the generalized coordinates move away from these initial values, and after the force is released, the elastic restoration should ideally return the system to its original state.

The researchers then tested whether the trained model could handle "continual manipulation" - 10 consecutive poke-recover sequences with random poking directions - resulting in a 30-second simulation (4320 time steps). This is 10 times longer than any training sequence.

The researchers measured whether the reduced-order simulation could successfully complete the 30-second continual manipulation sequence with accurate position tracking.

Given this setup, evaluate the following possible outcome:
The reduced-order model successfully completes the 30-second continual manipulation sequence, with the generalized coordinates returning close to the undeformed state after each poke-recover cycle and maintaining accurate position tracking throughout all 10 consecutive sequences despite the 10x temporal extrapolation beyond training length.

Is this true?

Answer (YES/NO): YES